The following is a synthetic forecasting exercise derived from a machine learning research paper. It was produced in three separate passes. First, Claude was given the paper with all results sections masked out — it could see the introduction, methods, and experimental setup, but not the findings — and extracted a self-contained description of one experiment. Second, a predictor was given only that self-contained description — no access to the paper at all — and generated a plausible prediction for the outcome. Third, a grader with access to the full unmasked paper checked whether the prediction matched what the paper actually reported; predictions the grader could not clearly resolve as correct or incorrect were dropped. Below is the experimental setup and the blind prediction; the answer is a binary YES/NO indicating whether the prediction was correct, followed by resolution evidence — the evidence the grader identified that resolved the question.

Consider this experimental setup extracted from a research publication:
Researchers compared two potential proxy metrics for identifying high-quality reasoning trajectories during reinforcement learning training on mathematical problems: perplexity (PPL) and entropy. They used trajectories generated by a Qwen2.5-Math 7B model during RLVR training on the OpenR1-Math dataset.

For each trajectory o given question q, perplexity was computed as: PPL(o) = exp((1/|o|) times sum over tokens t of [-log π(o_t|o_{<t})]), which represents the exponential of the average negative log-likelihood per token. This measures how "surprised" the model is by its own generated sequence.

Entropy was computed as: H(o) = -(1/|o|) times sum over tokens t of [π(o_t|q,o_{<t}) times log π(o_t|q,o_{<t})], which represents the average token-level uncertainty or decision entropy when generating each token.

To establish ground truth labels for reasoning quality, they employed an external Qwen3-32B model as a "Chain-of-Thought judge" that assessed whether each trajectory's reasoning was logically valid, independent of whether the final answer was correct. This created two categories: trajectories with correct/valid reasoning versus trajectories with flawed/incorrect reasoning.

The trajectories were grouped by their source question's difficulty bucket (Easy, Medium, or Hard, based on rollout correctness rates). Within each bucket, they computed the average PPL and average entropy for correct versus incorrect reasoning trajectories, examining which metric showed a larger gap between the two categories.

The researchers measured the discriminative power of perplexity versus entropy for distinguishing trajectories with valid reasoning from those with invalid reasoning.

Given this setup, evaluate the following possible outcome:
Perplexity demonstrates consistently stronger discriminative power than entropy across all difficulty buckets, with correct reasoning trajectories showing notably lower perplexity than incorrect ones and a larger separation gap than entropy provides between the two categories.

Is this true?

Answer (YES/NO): NO